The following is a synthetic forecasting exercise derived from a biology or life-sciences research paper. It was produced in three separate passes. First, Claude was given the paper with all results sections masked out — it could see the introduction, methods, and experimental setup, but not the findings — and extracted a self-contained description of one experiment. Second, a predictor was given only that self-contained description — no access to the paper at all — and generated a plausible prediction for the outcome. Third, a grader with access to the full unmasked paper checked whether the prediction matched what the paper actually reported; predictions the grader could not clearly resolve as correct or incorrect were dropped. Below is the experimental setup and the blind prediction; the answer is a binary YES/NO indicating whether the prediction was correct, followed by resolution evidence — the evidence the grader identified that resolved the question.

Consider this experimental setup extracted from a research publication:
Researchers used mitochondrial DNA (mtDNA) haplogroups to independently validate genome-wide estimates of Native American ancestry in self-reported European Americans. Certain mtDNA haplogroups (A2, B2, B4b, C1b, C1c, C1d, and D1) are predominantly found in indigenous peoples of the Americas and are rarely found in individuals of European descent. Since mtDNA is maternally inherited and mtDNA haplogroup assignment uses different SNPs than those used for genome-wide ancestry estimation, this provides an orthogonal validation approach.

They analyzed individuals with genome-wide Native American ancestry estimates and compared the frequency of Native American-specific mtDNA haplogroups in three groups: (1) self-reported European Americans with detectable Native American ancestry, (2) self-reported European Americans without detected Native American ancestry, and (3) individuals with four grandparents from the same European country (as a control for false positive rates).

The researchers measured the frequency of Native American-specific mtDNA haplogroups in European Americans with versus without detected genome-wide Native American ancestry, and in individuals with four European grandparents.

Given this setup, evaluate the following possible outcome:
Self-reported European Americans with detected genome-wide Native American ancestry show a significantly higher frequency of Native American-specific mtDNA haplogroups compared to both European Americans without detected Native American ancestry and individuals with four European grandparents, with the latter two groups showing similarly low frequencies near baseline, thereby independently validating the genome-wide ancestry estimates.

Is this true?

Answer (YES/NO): YES